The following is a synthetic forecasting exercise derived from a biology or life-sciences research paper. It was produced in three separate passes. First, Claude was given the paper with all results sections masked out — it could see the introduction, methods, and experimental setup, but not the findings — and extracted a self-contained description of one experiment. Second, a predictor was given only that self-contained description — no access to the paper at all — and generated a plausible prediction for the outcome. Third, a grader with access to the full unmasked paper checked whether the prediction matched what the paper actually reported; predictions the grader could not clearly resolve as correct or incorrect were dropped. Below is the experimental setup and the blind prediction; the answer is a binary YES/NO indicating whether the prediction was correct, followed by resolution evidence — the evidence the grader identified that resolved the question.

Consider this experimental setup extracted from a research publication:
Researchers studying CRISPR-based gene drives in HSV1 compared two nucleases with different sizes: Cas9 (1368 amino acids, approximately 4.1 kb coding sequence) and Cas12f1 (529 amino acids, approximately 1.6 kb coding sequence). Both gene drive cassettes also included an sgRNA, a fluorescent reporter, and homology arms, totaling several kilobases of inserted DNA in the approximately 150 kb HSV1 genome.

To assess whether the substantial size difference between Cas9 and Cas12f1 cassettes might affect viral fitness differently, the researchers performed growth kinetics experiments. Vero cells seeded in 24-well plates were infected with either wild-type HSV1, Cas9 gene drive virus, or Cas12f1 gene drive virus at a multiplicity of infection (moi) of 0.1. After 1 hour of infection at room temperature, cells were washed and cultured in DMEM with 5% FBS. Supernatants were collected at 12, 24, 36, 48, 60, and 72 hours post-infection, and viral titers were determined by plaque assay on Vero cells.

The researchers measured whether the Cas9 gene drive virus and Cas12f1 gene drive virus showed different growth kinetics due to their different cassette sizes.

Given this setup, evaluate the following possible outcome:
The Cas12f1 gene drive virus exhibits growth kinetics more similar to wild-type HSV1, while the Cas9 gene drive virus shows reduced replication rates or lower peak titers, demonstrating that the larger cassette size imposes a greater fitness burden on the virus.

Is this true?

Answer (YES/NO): NO